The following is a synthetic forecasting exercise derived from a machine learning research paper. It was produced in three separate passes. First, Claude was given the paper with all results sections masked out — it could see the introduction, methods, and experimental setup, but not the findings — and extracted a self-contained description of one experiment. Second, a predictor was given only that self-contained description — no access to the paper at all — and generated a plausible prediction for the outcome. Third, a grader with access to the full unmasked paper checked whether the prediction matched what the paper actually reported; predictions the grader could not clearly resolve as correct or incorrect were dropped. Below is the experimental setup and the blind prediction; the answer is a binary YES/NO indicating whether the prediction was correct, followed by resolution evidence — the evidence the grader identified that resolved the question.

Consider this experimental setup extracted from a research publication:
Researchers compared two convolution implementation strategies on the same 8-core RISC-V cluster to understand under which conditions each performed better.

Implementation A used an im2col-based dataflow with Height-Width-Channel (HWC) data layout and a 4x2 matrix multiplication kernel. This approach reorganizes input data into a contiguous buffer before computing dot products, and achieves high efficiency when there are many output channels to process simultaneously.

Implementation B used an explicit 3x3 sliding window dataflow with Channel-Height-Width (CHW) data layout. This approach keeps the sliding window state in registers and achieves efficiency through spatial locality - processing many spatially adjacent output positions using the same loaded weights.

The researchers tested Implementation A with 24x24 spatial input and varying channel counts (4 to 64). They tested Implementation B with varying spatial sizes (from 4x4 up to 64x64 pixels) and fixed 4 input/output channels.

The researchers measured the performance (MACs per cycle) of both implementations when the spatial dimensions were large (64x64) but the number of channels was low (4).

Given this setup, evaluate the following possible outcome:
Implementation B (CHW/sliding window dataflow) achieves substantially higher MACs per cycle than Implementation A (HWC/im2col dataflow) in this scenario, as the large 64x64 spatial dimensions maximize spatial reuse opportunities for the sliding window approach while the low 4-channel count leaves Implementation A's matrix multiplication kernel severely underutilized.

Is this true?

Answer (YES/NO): NO